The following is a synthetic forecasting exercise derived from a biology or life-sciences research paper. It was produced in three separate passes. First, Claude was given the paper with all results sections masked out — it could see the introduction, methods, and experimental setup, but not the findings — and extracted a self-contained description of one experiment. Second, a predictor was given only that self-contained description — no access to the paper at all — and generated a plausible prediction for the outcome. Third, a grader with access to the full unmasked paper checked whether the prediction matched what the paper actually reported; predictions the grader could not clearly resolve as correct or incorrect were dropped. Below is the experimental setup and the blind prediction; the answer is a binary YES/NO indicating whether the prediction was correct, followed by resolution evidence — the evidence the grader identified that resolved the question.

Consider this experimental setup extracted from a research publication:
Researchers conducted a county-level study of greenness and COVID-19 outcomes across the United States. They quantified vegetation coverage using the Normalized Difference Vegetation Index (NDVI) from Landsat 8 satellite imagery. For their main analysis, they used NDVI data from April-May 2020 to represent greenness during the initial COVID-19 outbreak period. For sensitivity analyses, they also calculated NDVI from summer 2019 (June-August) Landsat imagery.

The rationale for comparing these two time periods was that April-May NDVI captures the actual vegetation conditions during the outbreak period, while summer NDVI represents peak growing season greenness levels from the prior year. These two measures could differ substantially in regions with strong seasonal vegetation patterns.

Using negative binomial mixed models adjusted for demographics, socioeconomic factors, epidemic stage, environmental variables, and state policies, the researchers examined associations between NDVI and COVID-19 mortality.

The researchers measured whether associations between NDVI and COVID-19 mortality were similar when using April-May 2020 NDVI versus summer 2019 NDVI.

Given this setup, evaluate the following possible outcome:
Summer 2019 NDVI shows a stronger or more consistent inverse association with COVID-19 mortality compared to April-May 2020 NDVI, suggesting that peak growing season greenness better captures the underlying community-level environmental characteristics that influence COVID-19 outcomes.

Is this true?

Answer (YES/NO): YES